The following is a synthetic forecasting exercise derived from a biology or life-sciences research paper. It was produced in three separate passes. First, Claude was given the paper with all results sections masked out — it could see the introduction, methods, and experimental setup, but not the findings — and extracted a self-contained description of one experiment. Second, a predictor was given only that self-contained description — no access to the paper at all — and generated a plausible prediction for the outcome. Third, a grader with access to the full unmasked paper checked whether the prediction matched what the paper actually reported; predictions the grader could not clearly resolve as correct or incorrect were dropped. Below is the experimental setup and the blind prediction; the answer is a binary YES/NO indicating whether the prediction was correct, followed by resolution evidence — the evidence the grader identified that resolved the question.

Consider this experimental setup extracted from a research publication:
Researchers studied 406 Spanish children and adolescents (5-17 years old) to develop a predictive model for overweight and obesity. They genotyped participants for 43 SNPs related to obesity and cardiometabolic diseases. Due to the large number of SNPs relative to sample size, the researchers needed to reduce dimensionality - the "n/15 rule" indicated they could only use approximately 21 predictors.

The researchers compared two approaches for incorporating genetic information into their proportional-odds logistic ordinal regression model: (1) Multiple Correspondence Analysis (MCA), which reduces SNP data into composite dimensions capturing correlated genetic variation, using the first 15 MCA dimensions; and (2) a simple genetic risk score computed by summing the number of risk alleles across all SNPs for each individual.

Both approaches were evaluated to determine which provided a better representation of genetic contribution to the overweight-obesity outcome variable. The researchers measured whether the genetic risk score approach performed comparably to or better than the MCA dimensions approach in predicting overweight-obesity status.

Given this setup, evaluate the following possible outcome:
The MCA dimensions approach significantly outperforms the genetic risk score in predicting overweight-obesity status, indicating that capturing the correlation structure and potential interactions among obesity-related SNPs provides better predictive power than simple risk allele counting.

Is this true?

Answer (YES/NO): YES